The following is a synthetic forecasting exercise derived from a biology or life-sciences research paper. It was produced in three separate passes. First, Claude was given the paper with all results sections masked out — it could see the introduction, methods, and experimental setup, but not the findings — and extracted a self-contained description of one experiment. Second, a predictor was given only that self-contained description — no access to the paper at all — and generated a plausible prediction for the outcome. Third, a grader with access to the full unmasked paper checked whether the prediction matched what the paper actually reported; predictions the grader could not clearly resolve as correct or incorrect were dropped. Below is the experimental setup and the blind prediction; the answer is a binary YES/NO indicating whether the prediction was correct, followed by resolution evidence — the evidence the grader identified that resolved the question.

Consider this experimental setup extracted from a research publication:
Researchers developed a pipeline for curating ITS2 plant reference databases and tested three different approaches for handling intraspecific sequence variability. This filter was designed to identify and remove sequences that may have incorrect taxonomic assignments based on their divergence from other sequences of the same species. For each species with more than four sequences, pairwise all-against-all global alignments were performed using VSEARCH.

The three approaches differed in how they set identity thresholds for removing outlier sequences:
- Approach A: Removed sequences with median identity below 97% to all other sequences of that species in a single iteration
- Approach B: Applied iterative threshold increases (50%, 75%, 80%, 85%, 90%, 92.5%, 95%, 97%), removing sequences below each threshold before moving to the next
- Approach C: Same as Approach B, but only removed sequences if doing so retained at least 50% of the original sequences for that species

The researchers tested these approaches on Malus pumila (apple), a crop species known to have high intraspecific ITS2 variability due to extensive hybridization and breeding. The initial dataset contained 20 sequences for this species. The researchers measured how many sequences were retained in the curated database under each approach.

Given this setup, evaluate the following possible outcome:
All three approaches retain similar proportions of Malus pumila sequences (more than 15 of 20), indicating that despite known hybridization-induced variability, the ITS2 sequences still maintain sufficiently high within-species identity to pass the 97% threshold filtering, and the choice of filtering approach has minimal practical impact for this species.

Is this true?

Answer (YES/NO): NO